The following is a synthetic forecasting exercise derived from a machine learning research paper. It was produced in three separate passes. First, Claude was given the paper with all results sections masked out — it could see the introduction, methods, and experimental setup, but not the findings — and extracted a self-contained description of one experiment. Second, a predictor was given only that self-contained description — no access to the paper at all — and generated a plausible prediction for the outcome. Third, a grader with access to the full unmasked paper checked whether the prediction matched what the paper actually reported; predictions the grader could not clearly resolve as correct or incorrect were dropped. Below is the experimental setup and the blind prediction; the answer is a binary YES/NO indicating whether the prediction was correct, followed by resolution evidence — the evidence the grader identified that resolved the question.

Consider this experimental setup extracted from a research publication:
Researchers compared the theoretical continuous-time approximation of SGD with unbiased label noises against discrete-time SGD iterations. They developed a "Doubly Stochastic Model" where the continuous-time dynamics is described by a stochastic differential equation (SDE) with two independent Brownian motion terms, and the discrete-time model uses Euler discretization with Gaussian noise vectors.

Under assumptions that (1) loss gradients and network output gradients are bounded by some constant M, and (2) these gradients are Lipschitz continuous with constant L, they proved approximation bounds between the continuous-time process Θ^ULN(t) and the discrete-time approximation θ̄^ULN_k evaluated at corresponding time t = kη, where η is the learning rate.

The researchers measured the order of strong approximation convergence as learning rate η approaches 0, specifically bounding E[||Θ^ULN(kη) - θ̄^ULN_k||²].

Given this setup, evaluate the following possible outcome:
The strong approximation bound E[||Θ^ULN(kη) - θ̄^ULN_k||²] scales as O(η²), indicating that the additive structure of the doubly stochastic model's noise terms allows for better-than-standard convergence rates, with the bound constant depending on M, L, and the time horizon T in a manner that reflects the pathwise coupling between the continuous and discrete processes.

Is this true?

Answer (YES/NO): YES